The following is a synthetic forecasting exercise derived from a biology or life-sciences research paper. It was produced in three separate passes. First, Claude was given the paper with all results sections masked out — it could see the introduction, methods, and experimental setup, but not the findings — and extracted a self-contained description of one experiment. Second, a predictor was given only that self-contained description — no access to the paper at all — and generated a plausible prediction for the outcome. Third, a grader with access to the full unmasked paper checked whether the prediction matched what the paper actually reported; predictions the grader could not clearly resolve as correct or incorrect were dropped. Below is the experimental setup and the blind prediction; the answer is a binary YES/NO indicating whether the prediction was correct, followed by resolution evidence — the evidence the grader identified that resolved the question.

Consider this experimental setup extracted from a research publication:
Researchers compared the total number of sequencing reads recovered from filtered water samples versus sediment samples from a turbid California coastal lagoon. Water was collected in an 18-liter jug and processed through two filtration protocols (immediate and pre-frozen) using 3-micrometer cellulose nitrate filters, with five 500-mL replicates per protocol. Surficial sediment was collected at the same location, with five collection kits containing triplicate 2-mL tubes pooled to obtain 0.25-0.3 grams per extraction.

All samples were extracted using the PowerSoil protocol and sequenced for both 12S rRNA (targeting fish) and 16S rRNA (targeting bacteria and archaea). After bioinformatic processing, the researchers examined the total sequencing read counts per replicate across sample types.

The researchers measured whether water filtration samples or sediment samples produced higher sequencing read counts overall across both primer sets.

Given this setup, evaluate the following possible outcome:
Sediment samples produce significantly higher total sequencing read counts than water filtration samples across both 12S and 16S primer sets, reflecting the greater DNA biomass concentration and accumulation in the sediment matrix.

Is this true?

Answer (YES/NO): NO